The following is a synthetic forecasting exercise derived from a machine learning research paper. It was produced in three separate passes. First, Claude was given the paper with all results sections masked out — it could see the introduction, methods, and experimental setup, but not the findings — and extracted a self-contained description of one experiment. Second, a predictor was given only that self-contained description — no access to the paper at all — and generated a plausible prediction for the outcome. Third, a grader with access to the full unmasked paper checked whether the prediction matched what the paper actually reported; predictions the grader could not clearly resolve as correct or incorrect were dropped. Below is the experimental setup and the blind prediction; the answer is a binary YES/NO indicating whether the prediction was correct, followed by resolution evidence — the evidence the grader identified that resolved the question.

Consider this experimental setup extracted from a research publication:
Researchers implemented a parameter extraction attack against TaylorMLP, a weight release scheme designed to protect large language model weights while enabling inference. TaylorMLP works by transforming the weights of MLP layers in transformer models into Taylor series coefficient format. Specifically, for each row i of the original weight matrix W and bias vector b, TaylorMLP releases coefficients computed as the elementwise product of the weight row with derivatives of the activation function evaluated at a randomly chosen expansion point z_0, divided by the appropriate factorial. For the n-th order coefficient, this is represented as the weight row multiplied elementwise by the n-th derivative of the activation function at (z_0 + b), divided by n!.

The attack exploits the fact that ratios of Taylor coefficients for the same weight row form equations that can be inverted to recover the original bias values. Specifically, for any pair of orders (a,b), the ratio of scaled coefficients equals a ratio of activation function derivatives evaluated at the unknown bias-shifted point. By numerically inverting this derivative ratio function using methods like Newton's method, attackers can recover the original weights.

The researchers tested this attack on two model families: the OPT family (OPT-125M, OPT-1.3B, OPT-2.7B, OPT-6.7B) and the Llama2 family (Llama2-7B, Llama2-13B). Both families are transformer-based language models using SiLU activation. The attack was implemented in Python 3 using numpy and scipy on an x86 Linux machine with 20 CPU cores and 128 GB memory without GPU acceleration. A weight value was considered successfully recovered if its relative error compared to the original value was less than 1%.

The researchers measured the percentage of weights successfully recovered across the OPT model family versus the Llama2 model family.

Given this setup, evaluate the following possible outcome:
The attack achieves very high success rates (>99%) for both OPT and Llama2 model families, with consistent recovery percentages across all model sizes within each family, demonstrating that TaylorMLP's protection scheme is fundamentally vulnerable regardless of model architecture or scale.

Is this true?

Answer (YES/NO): YES